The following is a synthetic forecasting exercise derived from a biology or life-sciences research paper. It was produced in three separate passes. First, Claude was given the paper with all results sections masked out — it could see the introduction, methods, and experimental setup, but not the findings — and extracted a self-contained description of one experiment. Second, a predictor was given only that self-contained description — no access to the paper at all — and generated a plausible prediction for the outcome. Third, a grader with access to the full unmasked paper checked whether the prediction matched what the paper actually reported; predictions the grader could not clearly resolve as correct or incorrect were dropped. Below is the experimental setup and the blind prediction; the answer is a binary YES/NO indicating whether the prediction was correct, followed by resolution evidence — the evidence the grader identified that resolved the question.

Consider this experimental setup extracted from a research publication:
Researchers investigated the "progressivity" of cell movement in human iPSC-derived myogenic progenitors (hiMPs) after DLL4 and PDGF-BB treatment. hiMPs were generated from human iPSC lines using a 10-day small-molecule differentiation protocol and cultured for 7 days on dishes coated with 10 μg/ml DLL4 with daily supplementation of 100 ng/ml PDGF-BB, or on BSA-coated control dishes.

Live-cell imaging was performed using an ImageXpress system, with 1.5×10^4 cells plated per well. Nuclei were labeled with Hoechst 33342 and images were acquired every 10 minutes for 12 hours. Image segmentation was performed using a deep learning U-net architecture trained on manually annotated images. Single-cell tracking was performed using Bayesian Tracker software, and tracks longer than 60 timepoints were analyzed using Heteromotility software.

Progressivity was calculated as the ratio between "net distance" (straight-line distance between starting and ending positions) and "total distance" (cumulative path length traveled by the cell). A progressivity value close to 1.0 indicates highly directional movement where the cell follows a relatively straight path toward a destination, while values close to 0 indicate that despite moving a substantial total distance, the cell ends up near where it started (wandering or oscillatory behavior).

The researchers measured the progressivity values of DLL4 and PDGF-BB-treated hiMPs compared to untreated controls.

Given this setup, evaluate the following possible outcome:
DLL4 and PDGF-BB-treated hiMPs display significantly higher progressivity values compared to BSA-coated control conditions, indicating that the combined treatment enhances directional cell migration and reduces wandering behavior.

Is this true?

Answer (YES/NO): NO